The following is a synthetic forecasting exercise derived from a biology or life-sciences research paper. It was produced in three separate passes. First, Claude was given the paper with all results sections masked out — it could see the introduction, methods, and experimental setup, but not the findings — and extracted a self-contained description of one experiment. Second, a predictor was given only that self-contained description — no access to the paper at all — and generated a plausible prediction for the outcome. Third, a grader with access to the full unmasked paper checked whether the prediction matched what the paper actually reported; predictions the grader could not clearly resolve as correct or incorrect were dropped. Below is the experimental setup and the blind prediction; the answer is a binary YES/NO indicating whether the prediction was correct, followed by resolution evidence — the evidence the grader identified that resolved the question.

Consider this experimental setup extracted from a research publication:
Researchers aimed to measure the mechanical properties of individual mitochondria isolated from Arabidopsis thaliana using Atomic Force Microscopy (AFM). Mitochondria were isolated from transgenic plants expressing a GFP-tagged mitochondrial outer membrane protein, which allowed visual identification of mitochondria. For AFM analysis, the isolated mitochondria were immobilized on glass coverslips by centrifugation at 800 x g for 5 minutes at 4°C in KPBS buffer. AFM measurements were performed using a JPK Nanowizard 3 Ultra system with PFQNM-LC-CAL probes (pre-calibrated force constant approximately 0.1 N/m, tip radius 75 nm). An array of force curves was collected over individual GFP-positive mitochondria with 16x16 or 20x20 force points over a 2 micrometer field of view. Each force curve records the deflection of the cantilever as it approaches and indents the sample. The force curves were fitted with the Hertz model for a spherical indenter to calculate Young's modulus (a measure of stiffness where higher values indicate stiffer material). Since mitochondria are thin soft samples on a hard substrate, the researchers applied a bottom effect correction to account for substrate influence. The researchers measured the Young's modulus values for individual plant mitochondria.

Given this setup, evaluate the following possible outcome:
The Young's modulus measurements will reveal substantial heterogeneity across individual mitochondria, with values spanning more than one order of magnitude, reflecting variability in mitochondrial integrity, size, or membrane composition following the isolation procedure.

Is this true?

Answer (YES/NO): YES